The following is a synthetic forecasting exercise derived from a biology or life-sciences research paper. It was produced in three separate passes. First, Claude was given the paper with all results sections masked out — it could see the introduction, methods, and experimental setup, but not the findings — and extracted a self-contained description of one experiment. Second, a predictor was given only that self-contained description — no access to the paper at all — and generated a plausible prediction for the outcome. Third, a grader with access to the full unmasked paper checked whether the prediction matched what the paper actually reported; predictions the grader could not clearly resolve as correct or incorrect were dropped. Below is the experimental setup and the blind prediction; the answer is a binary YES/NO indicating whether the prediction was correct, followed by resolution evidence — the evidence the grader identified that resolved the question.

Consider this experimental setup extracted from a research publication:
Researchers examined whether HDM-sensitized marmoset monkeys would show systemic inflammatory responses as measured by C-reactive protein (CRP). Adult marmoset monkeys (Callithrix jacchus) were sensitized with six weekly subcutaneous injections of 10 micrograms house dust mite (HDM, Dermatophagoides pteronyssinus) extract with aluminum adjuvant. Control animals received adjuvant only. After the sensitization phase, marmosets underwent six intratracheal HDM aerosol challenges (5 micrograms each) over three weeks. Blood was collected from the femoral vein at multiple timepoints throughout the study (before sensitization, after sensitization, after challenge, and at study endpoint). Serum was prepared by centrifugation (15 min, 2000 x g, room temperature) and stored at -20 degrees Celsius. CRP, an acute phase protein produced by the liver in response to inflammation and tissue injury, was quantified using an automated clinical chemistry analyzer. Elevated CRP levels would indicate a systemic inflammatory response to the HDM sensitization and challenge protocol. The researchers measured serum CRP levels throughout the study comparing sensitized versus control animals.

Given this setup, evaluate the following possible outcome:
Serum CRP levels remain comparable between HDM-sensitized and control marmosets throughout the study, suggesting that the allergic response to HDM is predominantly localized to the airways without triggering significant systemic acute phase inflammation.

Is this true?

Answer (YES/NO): NO